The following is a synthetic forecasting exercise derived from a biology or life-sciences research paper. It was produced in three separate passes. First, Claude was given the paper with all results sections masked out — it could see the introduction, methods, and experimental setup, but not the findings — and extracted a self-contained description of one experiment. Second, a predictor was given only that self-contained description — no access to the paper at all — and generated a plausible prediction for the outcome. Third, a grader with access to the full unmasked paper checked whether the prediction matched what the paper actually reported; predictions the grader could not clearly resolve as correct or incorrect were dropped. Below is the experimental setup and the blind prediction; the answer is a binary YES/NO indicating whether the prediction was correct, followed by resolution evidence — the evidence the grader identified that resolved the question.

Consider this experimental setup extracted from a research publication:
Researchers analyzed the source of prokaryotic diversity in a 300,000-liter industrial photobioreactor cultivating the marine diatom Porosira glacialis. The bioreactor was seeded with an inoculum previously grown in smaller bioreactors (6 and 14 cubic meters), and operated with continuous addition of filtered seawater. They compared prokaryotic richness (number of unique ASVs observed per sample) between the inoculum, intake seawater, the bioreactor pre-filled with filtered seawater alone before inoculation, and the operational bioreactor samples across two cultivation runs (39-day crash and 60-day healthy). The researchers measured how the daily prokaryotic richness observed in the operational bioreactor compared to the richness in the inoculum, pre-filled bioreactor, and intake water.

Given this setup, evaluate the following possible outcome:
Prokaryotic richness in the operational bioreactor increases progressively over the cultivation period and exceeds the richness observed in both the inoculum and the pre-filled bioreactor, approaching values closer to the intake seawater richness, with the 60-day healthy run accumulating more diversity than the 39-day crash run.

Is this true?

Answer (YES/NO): NO